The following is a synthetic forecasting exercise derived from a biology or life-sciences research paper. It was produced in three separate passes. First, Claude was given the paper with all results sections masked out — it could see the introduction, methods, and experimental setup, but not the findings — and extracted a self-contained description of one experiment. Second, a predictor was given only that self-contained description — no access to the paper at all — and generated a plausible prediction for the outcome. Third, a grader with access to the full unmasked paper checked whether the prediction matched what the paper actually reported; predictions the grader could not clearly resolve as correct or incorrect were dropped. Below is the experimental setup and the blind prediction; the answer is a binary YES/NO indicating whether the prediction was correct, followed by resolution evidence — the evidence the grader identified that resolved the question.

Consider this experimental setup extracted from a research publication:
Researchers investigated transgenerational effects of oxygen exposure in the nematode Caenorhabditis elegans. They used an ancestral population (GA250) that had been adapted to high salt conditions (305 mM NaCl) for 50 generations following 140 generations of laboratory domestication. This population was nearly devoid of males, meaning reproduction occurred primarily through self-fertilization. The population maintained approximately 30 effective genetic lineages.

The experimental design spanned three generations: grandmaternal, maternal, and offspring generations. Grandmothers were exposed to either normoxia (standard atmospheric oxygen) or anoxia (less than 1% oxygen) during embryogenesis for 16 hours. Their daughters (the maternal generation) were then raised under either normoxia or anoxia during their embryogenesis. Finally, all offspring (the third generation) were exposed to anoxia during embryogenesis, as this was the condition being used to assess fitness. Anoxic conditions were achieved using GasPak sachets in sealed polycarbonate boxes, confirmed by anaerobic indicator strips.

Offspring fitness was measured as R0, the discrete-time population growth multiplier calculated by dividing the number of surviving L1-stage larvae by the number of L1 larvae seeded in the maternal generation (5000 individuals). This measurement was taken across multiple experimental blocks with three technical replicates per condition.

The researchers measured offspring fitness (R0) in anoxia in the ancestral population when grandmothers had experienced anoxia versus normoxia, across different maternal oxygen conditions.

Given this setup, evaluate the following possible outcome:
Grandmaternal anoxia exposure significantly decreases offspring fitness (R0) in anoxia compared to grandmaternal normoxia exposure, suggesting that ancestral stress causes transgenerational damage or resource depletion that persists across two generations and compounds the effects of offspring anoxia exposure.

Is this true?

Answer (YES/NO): NO